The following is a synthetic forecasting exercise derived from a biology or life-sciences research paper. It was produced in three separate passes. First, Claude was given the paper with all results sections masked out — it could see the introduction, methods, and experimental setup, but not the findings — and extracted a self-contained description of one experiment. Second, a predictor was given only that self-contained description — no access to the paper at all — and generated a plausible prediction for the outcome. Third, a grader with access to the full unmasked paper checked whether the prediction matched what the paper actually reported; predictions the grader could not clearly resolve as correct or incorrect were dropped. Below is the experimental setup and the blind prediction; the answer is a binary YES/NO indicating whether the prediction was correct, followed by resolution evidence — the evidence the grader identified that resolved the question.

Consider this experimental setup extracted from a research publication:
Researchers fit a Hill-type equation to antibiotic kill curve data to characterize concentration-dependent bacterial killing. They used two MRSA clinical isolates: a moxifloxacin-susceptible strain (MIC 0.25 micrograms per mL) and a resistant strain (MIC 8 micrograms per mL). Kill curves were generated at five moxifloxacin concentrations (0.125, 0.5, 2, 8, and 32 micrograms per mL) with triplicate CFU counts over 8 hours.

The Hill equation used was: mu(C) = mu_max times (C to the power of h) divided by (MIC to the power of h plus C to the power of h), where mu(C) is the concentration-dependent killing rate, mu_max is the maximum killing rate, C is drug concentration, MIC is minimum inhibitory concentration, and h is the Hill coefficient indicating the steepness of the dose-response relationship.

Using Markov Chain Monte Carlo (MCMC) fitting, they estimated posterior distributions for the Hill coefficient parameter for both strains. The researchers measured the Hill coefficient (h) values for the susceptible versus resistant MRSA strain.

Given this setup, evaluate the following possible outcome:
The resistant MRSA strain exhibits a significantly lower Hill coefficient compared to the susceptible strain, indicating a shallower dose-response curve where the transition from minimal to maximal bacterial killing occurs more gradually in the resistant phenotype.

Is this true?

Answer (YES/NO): NO